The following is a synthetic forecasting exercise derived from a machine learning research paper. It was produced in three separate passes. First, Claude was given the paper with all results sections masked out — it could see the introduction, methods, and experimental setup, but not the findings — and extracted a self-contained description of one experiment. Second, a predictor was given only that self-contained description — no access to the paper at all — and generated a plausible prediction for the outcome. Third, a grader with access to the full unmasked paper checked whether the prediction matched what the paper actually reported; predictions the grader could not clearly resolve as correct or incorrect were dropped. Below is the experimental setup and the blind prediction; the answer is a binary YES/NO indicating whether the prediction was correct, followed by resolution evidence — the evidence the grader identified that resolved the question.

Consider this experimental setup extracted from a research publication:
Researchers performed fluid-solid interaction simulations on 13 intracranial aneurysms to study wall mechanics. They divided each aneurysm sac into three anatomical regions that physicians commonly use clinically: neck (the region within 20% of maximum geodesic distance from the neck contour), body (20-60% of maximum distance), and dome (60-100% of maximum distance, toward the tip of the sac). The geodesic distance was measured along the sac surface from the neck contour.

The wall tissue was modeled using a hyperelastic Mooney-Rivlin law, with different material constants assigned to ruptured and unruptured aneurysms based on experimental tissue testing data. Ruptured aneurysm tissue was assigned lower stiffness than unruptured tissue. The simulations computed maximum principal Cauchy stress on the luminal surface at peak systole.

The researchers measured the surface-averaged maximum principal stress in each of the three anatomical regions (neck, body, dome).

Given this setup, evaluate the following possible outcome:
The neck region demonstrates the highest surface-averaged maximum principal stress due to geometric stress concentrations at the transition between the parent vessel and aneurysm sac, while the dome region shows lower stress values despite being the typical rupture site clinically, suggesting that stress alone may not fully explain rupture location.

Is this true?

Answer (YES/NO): YES